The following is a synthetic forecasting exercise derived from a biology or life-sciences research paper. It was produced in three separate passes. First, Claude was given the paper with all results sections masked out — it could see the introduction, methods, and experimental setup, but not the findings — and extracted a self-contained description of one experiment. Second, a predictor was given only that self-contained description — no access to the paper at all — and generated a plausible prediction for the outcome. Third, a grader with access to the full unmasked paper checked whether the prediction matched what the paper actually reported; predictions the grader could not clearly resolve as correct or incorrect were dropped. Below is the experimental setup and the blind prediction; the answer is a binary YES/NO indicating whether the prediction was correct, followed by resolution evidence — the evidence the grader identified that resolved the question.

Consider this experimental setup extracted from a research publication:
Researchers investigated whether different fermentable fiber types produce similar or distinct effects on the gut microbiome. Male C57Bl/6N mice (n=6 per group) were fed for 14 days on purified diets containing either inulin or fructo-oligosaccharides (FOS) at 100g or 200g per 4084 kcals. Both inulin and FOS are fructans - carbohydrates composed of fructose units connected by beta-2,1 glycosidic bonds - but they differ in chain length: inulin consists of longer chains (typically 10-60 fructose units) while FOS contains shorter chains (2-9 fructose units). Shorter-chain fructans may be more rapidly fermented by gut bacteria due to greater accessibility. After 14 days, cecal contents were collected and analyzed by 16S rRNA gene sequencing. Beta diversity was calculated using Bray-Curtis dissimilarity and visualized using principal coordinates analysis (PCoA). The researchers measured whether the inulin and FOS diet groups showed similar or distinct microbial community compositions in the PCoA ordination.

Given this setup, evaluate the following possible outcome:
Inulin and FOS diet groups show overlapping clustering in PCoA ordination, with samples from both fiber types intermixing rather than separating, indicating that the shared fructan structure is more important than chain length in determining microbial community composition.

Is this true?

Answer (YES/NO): YES